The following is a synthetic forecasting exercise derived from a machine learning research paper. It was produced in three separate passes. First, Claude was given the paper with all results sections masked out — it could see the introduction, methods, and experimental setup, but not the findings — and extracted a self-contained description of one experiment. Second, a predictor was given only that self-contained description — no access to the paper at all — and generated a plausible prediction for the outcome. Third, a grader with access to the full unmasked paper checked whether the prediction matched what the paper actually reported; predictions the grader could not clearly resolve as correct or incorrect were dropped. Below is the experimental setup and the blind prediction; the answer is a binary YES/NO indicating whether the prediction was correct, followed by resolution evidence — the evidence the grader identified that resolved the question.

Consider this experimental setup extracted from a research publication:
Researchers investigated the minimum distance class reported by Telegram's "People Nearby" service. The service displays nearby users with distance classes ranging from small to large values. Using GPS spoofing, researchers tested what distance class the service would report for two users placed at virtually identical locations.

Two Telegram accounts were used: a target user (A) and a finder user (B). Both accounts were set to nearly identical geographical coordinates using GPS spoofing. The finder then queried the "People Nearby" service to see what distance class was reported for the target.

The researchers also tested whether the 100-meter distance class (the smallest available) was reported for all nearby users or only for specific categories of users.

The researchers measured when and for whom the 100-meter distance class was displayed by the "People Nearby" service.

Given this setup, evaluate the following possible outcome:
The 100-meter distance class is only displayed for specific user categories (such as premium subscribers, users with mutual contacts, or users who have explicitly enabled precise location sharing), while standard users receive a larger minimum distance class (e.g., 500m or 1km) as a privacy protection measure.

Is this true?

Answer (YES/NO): YES